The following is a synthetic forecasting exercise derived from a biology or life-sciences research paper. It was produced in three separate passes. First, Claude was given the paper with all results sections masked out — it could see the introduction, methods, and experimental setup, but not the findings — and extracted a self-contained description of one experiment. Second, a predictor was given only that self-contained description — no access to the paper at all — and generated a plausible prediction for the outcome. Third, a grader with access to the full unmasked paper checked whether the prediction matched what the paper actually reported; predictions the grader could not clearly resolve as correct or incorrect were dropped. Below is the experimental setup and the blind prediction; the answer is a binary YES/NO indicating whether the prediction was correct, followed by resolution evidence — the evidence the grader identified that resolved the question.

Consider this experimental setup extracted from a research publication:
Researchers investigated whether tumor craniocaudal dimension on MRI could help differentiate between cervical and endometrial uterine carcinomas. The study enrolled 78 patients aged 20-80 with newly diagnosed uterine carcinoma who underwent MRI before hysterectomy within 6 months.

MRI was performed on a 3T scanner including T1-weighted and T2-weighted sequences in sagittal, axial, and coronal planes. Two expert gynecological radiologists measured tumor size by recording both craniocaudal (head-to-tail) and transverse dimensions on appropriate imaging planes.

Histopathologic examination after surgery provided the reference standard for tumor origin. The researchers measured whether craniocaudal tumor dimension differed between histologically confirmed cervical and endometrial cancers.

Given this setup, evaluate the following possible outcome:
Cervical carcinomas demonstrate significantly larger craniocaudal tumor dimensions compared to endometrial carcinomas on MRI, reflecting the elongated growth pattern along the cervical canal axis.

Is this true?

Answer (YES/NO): NO